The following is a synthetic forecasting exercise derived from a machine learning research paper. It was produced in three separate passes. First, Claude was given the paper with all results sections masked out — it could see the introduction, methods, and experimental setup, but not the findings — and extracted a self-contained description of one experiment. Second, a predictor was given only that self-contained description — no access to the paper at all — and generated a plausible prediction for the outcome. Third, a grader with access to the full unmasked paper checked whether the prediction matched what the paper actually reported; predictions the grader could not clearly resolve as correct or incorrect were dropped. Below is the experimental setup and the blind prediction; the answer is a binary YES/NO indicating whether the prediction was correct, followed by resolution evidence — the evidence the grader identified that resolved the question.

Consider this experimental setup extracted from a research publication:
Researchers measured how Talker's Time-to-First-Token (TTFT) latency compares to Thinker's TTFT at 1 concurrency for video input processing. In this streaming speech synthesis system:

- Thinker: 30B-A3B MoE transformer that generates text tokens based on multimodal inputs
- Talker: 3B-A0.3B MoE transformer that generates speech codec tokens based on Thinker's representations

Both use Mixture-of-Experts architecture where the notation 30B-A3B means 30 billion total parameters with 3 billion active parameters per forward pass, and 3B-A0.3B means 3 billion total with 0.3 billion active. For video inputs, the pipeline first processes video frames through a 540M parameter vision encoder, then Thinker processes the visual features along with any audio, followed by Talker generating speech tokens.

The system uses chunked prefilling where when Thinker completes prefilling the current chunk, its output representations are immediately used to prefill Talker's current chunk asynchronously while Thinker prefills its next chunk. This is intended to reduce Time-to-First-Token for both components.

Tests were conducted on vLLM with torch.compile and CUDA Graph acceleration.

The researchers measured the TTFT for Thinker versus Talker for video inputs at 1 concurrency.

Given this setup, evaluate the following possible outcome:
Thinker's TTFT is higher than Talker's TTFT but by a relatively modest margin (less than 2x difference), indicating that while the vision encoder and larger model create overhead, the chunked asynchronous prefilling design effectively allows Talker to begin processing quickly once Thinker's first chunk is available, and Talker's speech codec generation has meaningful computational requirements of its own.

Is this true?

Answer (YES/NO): NO